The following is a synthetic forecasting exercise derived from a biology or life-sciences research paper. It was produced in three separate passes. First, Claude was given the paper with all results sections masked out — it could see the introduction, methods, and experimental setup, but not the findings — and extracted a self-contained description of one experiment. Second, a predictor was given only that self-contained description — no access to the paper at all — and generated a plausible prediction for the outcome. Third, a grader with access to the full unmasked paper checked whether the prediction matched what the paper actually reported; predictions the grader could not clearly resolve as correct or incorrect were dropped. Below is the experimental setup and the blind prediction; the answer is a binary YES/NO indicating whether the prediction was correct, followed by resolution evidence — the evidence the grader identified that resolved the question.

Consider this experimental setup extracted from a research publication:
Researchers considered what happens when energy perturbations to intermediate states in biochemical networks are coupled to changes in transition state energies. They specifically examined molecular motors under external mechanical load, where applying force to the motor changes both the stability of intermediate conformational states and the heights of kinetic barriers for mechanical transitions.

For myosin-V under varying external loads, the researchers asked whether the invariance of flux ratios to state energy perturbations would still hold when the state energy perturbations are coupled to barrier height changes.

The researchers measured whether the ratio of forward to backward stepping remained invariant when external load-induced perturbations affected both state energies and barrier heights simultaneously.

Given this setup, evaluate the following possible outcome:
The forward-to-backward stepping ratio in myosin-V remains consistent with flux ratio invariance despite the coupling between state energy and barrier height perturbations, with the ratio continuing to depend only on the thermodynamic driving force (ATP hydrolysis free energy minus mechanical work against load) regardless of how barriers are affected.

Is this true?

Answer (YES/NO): NO